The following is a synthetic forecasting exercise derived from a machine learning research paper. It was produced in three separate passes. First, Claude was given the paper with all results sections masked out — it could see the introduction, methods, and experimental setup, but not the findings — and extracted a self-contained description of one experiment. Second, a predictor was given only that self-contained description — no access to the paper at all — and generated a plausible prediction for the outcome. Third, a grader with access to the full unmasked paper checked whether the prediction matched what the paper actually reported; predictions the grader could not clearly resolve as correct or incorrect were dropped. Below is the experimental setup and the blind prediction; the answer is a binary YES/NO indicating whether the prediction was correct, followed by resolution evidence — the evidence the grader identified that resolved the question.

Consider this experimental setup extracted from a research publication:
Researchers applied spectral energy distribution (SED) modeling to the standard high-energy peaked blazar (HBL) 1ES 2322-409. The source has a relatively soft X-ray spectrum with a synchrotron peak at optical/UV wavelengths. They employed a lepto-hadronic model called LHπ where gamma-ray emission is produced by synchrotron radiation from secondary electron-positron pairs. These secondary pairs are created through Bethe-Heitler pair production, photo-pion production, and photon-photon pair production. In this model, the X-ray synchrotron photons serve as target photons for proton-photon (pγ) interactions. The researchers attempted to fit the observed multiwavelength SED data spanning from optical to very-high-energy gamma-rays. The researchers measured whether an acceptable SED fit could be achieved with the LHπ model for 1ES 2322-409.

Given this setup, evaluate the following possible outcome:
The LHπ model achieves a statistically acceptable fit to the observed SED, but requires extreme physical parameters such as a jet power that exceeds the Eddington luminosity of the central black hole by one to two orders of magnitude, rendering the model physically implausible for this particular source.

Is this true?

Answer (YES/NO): NO